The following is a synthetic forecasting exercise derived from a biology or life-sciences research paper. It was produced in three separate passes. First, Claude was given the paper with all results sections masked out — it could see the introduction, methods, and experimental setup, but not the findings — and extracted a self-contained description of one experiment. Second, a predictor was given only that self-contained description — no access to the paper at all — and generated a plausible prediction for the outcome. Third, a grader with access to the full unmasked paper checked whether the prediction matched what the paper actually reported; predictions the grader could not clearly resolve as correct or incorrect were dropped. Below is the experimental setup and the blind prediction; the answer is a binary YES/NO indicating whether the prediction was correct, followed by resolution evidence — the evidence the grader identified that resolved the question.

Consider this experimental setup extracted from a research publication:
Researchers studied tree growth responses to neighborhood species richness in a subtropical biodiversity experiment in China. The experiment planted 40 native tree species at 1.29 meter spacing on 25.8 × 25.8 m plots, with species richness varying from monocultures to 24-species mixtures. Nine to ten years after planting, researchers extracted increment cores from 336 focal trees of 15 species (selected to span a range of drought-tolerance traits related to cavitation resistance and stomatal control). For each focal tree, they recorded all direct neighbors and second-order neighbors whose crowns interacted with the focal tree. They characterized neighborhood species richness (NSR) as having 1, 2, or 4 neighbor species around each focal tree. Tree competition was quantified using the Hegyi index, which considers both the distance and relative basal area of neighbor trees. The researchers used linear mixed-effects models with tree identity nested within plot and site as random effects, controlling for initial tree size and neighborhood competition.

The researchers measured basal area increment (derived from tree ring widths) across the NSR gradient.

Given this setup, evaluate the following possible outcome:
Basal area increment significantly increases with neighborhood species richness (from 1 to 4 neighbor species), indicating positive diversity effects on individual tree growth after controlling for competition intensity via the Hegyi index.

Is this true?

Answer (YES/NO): YES